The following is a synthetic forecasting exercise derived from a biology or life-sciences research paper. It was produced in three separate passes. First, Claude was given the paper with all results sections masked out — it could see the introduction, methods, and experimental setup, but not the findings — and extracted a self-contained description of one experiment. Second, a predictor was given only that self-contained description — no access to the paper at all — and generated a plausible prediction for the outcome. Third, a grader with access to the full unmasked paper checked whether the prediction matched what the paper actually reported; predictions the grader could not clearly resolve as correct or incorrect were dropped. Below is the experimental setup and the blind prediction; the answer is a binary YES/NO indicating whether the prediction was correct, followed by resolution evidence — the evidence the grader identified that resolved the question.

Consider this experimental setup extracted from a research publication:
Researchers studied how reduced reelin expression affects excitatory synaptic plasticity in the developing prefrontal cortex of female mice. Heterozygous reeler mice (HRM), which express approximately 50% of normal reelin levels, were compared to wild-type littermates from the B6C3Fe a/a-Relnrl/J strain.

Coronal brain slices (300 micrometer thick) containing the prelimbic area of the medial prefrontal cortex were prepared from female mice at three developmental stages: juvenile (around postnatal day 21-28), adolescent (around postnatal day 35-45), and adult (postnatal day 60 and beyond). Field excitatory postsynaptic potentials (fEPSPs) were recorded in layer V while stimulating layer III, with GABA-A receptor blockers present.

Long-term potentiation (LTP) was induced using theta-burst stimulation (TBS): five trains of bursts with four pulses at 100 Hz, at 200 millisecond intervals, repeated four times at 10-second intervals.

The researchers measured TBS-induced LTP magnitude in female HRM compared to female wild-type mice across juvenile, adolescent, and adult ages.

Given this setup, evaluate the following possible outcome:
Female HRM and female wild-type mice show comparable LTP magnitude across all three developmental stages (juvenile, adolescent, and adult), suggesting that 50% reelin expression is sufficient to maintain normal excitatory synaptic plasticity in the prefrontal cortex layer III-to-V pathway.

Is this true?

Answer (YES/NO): NO